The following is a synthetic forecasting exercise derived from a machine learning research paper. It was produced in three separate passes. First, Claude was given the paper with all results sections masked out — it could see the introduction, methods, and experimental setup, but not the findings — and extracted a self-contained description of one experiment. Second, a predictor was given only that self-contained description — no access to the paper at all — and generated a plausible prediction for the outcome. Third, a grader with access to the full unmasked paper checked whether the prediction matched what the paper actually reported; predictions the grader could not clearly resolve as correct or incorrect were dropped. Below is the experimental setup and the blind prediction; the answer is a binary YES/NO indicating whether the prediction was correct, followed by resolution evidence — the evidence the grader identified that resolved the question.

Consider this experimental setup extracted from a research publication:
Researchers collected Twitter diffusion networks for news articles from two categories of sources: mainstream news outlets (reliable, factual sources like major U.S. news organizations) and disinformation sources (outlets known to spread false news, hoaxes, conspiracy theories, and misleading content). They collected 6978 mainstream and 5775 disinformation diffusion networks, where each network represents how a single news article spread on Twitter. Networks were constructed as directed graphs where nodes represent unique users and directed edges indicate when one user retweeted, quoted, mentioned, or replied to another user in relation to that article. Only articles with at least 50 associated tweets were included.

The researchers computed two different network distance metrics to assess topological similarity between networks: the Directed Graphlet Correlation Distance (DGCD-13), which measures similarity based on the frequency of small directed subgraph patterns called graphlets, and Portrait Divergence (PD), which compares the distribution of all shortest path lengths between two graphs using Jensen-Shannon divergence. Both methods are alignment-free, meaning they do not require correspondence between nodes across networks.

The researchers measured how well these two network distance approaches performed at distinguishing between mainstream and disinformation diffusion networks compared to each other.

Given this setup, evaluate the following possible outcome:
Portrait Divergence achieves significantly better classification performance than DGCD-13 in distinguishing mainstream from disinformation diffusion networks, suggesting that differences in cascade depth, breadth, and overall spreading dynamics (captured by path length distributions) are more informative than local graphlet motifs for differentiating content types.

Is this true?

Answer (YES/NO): NO